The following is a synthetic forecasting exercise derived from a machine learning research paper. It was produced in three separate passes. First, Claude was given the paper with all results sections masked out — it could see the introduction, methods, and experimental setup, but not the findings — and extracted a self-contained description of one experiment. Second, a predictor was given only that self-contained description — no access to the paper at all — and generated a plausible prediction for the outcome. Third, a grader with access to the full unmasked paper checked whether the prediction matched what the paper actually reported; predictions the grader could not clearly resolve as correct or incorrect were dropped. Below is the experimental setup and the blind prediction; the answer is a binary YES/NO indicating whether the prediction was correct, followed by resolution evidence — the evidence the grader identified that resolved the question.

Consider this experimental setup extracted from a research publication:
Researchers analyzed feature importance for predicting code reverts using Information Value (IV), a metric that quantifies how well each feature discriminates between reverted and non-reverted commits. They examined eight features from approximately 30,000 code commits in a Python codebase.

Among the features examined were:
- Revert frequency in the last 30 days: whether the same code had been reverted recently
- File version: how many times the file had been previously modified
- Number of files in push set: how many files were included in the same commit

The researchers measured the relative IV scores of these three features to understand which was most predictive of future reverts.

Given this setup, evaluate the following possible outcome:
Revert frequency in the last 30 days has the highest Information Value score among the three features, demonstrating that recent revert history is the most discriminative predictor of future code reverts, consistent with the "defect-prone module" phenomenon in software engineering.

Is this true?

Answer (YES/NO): YES